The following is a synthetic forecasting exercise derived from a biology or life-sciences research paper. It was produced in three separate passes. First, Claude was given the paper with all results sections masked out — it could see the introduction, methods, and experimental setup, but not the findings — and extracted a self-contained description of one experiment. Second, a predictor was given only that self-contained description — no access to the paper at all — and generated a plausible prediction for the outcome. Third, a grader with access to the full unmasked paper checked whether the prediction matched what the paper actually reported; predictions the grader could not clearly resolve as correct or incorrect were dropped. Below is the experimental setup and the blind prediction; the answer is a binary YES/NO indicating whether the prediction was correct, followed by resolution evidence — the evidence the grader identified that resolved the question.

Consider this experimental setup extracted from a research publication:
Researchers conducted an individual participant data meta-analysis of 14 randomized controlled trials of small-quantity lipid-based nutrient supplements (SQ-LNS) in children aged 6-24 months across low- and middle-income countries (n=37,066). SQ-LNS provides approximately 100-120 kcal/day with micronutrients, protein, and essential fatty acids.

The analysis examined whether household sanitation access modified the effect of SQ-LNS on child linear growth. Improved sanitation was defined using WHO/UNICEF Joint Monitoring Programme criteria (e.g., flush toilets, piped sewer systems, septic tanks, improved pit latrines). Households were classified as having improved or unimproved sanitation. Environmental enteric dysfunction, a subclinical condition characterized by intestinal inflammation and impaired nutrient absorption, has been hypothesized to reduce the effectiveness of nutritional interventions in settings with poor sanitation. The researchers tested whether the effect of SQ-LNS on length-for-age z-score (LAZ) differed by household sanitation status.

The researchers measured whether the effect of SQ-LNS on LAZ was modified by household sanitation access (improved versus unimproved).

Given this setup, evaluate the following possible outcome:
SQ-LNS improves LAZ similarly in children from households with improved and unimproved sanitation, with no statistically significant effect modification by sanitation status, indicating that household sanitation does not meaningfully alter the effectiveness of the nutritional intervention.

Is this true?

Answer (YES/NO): YES